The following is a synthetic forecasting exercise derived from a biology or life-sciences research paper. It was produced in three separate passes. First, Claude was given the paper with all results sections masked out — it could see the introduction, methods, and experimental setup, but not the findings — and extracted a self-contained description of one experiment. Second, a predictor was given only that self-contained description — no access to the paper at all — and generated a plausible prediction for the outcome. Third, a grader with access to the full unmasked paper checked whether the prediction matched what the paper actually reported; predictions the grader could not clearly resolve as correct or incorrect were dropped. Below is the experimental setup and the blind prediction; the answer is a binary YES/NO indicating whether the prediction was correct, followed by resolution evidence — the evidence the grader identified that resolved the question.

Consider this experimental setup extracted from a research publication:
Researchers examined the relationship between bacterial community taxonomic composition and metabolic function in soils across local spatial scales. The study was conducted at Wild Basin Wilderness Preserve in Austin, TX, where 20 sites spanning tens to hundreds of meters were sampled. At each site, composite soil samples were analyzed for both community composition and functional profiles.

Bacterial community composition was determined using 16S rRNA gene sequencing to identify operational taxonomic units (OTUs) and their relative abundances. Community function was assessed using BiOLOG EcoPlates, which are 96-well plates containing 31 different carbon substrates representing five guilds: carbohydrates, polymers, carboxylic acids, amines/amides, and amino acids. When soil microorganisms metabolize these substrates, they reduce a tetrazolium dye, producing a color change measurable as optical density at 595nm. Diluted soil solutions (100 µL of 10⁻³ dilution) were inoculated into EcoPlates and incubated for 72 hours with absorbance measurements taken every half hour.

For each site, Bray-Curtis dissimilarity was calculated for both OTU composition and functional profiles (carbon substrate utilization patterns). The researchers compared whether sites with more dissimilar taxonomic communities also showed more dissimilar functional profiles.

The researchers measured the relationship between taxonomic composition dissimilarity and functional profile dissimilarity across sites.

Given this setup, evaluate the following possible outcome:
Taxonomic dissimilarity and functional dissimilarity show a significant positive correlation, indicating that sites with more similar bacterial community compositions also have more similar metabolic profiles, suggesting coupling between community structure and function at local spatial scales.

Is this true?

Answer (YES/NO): NO